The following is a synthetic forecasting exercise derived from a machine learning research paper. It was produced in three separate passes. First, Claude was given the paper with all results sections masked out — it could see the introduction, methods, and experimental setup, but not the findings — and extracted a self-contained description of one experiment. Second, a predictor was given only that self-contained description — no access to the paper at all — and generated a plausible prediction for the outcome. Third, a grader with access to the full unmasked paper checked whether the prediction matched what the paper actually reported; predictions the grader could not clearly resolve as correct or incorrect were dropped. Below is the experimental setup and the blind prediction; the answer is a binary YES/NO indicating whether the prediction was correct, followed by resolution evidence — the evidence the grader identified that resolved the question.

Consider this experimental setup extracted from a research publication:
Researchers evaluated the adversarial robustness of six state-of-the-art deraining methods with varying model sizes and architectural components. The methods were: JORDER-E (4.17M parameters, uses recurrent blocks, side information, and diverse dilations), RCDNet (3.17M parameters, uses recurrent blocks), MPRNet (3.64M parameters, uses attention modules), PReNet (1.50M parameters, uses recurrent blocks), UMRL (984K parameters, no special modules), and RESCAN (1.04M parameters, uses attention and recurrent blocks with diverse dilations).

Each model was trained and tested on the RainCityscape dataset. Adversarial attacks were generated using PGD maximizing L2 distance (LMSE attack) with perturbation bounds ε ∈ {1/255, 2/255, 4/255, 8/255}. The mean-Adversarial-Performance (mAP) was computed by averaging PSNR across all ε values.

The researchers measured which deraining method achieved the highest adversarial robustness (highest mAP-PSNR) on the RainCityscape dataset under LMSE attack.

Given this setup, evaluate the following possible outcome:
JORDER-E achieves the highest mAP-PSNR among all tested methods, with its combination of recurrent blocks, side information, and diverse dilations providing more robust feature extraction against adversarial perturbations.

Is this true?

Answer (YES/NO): NO